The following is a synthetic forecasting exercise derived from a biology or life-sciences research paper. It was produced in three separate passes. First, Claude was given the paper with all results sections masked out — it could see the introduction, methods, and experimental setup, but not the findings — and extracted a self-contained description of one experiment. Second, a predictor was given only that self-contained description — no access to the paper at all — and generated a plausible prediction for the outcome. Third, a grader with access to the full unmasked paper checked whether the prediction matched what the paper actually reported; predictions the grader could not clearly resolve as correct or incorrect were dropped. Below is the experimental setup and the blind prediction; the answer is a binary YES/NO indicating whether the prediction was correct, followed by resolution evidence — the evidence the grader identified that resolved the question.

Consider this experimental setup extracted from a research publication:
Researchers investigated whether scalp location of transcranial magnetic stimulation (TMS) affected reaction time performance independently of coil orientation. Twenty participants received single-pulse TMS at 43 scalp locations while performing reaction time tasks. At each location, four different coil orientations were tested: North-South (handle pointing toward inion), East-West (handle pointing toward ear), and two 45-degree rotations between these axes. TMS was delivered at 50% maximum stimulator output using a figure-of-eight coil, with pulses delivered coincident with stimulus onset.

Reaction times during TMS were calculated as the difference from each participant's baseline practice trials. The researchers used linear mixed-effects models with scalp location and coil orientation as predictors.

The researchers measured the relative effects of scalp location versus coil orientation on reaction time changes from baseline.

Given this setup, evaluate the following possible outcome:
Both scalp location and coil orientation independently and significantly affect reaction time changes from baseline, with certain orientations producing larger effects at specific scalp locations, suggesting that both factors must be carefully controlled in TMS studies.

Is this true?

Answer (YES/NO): NO